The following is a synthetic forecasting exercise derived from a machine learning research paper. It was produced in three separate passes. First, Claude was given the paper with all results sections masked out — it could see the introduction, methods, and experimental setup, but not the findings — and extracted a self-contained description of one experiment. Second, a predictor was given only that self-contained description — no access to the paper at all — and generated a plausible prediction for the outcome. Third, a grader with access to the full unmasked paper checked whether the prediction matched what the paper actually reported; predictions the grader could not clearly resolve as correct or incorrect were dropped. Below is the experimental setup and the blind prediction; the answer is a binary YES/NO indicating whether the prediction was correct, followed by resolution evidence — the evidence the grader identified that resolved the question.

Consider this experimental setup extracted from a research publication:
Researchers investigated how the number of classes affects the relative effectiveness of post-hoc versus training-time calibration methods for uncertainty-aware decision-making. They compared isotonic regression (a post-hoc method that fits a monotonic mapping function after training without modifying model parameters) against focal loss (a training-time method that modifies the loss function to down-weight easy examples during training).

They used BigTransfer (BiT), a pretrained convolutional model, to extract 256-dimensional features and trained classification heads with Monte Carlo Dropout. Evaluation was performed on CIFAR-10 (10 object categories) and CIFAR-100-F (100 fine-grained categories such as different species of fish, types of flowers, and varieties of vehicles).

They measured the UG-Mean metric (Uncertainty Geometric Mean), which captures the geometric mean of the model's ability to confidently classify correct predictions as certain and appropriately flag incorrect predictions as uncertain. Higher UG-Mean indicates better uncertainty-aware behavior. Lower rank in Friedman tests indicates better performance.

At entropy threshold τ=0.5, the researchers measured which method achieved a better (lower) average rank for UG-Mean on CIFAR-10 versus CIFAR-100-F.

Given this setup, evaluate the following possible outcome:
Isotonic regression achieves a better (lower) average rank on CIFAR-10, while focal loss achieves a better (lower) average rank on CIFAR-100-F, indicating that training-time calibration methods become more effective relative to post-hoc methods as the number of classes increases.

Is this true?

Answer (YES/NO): YES